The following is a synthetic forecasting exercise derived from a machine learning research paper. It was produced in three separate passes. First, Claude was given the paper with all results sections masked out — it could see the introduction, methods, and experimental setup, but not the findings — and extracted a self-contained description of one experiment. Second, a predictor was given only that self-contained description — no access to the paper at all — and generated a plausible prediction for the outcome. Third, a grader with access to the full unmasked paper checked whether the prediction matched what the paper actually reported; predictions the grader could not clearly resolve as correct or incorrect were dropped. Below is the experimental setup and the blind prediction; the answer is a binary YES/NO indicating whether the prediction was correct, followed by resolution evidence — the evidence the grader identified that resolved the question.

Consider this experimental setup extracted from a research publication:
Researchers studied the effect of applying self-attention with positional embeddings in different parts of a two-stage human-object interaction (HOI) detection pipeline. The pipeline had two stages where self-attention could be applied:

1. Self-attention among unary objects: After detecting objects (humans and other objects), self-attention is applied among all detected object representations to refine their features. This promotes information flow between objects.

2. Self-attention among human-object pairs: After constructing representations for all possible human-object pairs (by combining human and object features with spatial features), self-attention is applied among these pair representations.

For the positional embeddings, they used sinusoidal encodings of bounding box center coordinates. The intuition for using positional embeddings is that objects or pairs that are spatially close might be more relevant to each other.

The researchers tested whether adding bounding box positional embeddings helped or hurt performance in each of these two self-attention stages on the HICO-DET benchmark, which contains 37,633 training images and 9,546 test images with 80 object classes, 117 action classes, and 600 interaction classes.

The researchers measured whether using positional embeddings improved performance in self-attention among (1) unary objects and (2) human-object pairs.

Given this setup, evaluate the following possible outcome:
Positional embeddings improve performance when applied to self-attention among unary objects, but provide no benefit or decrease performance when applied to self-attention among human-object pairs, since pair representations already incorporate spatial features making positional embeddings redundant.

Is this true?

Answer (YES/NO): YES